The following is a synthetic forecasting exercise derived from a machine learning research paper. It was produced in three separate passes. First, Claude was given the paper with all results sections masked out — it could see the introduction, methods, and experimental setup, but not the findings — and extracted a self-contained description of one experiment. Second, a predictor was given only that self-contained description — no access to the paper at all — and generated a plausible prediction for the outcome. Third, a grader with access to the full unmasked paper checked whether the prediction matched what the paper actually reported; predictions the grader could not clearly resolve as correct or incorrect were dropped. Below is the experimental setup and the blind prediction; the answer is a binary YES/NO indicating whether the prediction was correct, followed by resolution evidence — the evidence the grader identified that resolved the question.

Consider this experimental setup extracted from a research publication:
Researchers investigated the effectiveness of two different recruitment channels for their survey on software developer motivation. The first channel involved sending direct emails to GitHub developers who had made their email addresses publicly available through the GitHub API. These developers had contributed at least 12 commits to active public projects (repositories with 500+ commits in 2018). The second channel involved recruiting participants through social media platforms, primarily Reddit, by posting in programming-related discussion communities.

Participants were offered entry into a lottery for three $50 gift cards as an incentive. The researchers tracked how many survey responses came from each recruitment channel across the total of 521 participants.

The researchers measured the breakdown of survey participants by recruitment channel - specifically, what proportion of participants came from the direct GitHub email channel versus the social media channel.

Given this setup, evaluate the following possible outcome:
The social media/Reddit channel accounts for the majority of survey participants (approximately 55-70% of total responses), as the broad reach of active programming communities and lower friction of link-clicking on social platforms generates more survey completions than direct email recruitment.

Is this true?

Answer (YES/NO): NO